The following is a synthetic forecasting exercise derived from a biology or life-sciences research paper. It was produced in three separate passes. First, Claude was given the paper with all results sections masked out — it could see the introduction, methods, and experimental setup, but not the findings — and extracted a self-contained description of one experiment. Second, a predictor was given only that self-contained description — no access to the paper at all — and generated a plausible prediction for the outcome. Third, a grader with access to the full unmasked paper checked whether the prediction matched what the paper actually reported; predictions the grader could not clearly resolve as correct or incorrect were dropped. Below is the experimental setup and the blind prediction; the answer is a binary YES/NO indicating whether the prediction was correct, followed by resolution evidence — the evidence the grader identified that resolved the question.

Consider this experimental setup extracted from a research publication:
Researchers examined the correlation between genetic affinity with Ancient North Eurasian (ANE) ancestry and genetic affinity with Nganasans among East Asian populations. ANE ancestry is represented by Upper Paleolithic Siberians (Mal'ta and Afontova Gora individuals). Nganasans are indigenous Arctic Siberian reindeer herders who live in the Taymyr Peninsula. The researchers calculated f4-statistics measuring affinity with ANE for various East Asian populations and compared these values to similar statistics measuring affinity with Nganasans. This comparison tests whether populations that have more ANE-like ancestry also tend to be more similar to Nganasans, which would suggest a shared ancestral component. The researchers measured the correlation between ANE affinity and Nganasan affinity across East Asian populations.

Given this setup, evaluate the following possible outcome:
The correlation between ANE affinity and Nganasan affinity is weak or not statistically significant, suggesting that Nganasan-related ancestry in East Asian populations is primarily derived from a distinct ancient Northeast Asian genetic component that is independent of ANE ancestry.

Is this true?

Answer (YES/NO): NO